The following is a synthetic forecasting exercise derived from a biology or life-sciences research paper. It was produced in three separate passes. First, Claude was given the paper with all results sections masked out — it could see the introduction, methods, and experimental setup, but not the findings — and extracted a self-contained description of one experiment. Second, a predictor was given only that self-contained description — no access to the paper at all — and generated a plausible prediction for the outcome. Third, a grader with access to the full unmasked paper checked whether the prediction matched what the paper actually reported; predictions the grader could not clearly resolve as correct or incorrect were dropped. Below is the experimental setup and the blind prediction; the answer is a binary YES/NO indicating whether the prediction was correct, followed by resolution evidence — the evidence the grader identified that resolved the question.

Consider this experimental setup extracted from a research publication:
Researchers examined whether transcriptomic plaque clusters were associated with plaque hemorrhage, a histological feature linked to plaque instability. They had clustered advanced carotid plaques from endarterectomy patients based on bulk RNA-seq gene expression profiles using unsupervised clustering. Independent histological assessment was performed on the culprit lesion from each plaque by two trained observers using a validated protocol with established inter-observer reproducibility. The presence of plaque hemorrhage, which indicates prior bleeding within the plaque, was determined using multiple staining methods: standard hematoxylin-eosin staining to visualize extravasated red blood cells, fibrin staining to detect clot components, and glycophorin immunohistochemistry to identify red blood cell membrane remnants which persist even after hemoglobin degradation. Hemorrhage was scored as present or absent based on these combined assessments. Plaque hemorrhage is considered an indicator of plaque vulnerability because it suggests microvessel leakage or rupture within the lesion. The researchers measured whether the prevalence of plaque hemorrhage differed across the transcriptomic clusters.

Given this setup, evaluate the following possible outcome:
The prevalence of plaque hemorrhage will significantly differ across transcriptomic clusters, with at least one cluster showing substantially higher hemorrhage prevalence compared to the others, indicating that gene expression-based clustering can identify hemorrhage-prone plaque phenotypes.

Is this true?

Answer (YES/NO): NO